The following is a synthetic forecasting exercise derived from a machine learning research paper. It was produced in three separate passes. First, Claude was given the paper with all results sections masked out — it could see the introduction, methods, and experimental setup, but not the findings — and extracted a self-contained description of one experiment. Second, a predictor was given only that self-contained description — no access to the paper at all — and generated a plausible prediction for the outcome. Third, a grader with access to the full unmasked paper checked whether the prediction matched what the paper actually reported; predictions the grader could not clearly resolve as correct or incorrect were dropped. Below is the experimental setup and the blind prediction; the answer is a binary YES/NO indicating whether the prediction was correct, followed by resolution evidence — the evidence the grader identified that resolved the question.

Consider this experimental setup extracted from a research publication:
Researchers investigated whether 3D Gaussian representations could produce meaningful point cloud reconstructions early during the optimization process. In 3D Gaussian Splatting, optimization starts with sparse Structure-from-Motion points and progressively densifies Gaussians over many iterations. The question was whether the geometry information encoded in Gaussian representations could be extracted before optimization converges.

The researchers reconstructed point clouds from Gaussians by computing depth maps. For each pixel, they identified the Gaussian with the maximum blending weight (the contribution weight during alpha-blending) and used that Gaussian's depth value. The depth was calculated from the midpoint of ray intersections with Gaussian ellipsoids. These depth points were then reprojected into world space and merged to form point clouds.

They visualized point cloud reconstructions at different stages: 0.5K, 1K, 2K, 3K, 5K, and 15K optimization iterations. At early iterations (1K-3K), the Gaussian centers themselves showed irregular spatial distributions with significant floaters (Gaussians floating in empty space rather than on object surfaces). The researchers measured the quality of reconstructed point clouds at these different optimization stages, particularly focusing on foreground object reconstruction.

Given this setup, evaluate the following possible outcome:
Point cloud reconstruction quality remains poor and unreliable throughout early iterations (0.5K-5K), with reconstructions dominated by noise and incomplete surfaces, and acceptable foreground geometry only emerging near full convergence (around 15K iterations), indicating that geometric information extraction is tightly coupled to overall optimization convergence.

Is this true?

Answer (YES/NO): NO